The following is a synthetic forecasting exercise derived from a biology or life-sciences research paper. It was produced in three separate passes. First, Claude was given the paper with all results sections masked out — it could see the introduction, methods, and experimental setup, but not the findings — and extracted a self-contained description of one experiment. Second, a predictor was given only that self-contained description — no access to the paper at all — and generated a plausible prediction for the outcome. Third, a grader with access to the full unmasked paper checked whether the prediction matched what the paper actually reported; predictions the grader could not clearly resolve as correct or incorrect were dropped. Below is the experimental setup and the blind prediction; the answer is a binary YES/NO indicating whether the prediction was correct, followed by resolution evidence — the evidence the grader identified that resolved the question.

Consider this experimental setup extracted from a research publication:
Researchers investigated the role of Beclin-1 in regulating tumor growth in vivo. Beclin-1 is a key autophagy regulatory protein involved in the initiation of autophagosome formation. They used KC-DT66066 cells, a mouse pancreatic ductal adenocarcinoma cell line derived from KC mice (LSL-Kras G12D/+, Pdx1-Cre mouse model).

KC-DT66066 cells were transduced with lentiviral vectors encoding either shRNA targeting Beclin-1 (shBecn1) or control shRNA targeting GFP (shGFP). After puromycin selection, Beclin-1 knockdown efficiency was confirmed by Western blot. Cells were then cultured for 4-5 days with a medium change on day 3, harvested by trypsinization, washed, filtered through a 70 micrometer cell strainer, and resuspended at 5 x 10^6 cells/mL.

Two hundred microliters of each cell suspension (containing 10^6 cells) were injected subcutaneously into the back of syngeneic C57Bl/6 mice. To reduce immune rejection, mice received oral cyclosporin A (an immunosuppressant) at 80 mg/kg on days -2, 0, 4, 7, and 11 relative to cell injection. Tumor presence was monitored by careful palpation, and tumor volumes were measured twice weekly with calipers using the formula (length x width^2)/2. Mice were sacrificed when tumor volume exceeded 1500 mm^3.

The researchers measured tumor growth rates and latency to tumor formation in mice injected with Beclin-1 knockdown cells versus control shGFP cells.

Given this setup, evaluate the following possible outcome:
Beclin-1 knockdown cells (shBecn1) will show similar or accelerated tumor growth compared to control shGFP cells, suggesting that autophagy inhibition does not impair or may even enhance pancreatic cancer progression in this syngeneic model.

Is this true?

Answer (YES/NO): YES